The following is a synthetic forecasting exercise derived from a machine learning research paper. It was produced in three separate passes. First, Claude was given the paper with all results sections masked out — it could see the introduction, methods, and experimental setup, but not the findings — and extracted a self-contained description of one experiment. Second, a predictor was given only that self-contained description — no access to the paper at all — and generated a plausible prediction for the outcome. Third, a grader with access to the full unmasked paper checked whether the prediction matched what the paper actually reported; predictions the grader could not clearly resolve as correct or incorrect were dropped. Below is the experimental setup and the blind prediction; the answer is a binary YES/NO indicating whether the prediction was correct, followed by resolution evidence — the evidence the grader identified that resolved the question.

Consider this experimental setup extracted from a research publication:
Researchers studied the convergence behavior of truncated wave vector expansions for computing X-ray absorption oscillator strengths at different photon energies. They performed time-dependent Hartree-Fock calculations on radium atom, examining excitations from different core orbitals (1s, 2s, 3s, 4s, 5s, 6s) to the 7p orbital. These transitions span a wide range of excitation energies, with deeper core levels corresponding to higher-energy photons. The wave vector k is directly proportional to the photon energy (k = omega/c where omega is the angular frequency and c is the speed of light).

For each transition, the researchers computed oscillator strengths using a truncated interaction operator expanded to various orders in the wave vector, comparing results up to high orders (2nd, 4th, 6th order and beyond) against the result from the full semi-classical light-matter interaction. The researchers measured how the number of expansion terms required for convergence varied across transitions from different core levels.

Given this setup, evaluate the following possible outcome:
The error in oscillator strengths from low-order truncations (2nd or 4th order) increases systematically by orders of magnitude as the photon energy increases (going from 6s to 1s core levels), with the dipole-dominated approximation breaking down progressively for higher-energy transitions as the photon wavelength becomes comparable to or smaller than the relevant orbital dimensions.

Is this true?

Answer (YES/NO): YES